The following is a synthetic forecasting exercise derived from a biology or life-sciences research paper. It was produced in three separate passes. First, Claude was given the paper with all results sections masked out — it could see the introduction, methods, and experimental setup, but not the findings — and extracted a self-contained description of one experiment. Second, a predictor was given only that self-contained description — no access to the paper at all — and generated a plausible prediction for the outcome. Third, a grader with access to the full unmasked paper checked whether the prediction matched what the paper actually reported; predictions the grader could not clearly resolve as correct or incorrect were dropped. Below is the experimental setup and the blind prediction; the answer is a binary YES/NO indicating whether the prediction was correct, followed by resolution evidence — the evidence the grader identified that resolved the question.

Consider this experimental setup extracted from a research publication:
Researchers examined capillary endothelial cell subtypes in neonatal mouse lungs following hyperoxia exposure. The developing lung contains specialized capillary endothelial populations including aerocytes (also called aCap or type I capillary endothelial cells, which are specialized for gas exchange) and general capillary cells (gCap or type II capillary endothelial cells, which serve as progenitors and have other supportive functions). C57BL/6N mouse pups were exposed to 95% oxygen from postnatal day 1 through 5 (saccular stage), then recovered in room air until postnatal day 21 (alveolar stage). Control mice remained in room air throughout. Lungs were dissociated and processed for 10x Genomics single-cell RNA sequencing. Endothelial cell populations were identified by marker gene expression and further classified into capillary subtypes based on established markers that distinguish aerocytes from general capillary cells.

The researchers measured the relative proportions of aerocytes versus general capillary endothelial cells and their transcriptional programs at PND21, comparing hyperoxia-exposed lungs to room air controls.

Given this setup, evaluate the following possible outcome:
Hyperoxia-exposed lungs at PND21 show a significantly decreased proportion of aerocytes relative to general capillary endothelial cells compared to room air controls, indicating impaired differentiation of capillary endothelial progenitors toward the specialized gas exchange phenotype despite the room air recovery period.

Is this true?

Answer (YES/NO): NO